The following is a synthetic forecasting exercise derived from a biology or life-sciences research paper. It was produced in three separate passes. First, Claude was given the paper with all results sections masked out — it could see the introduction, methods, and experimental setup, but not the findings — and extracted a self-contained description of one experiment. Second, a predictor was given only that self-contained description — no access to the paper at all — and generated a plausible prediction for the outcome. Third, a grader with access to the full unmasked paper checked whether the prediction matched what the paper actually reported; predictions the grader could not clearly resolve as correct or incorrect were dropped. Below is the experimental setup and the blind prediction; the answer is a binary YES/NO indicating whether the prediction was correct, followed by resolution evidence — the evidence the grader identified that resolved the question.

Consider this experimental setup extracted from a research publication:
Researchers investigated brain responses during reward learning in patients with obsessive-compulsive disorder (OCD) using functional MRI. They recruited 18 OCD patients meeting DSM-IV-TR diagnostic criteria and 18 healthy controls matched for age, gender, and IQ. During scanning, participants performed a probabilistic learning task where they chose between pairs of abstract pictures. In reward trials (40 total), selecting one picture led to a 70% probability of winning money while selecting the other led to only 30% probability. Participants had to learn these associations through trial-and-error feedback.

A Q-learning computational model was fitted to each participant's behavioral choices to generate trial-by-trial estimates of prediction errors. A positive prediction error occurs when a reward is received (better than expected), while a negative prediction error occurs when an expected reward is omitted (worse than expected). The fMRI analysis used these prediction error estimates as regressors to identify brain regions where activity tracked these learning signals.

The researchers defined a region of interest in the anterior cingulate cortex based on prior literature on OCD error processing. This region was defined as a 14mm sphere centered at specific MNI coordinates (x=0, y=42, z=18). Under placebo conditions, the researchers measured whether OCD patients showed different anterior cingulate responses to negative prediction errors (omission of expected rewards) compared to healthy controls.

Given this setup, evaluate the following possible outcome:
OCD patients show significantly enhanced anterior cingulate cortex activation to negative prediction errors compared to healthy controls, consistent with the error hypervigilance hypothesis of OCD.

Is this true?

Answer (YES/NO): YES